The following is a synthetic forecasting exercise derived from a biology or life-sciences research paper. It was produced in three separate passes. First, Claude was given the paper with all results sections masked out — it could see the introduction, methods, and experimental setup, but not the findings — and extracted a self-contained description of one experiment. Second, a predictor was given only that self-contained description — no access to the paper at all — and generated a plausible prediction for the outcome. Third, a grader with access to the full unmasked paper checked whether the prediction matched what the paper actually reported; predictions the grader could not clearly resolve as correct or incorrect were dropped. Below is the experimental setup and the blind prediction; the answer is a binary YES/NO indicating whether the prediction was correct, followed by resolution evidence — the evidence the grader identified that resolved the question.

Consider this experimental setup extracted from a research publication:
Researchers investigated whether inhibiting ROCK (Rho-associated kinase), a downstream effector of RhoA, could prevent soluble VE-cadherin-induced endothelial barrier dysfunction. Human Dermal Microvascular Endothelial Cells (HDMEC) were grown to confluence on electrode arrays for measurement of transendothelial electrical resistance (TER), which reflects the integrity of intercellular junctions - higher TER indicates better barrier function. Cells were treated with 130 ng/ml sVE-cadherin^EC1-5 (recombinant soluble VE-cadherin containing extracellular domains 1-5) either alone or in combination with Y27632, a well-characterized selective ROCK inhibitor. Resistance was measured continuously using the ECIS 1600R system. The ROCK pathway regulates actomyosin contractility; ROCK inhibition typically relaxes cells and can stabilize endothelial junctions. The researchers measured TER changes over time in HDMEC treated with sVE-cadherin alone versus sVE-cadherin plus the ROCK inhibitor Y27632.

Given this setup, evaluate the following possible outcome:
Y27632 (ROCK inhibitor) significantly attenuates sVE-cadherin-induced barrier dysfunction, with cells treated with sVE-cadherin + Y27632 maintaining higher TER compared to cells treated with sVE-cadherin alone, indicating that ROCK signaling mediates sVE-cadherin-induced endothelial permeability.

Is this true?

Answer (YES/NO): YES